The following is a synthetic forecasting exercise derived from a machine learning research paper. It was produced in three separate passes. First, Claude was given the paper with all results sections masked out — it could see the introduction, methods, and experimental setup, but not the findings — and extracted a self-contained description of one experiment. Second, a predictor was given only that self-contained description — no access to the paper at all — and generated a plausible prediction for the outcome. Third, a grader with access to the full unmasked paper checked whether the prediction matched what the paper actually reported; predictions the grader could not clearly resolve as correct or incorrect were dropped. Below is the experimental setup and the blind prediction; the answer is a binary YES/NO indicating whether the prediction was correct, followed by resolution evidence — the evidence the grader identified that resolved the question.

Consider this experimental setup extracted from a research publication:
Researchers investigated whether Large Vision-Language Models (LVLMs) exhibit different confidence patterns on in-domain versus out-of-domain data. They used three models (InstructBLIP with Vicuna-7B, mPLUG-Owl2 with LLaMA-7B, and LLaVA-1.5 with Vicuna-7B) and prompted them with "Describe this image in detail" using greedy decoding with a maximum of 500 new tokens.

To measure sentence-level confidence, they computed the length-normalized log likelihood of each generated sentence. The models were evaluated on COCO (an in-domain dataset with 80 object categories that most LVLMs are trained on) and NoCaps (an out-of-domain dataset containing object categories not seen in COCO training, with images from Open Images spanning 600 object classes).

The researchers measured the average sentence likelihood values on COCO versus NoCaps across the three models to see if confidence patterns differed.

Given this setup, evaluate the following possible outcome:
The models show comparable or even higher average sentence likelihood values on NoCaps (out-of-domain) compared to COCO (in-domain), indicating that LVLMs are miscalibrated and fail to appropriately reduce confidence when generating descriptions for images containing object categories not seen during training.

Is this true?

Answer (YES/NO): NO